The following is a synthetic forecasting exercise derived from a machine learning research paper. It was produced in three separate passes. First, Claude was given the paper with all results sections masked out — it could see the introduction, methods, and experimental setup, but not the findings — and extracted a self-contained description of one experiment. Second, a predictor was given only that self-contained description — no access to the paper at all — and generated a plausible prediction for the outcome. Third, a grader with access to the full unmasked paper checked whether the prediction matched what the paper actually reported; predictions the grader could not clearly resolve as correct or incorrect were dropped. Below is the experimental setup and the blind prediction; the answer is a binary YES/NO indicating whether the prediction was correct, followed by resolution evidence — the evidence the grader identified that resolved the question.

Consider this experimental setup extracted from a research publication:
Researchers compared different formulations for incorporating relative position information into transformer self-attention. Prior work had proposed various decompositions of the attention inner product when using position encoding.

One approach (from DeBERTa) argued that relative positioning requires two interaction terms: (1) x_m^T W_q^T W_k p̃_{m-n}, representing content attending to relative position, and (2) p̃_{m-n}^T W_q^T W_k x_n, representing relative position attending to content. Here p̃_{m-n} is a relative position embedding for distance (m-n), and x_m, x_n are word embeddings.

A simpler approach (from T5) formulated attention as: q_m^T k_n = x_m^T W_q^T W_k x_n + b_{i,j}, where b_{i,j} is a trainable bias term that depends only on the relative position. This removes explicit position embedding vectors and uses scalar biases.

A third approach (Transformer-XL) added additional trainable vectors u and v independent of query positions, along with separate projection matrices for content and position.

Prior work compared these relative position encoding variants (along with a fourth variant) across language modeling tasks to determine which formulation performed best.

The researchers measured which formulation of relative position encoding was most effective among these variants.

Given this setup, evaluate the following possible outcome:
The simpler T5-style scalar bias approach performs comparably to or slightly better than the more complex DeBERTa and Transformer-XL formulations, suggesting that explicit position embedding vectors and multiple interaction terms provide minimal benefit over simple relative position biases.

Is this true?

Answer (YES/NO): NO